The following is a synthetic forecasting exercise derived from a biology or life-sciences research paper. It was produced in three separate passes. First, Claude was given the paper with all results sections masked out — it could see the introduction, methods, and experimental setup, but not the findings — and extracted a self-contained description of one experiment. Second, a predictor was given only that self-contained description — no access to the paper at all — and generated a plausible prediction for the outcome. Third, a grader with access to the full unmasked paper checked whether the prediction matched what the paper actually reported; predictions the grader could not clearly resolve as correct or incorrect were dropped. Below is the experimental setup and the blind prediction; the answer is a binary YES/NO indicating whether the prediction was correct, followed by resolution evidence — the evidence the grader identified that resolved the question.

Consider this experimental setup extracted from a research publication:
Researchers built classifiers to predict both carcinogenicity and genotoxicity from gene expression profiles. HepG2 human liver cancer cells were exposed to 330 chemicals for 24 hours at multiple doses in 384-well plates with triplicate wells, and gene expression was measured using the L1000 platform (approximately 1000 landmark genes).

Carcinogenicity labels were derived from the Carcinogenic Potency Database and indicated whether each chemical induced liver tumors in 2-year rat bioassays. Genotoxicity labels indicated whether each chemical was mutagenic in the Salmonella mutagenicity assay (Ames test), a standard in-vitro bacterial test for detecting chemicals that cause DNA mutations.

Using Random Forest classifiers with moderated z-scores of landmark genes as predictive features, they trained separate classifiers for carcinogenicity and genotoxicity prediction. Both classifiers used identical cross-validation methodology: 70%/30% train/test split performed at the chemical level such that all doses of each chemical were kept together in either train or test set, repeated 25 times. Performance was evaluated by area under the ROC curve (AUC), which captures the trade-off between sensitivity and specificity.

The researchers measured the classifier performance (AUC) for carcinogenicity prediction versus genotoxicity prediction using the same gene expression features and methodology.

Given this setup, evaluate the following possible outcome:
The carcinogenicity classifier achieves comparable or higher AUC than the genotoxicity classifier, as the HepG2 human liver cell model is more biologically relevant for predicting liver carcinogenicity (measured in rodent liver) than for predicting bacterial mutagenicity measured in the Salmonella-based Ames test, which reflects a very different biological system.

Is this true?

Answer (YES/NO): NO